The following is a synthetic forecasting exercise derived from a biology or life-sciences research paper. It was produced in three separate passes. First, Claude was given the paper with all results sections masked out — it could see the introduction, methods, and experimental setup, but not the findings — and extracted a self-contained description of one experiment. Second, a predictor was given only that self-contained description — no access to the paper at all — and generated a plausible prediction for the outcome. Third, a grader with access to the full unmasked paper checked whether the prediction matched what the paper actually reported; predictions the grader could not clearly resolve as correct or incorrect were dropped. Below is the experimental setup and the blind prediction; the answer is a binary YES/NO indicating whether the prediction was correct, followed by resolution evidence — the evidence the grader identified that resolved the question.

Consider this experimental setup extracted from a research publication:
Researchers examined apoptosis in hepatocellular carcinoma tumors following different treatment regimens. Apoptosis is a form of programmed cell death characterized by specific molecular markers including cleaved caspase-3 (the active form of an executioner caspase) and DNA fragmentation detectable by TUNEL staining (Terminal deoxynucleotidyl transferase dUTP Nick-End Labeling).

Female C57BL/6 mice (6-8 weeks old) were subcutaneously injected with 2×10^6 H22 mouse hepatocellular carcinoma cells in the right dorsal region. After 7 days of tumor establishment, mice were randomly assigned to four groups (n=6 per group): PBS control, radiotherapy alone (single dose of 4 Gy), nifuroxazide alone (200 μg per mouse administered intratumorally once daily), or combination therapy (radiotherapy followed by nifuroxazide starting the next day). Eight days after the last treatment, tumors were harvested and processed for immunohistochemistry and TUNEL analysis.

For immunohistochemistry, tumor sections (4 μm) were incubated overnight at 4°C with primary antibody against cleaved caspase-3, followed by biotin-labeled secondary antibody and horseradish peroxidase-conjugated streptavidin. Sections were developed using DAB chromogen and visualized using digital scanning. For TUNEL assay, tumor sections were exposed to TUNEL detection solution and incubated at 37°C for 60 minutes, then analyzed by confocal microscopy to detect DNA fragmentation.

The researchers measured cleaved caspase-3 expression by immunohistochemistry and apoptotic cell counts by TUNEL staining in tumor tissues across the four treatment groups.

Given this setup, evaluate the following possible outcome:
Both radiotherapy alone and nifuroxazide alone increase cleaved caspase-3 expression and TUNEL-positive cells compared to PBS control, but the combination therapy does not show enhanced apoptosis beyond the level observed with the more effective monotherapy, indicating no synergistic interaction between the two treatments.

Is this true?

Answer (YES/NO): NO